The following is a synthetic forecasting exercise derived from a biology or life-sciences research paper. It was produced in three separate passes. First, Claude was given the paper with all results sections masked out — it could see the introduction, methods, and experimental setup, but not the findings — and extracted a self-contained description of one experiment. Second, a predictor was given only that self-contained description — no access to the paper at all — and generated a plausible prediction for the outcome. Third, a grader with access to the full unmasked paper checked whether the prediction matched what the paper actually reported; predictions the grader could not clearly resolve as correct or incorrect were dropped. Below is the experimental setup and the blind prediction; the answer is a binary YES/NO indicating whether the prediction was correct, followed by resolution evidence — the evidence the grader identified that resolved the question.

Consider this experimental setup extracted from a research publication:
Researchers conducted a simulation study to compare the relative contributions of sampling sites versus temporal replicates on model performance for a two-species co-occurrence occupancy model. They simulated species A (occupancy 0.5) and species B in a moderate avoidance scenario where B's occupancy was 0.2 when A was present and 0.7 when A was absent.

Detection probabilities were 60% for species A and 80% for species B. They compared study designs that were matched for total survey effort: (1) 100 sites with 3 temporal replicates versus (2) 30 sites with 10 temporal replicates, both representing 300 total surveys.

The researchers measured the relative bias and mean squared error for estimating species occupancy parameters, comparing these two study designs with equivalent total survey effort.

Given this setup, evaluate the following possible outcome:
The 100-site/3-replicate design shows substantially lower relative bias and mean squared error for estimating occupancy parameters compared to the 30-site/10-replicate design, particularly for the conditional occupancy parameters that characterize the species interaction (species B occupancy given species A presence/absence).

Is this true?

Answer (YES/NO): YES